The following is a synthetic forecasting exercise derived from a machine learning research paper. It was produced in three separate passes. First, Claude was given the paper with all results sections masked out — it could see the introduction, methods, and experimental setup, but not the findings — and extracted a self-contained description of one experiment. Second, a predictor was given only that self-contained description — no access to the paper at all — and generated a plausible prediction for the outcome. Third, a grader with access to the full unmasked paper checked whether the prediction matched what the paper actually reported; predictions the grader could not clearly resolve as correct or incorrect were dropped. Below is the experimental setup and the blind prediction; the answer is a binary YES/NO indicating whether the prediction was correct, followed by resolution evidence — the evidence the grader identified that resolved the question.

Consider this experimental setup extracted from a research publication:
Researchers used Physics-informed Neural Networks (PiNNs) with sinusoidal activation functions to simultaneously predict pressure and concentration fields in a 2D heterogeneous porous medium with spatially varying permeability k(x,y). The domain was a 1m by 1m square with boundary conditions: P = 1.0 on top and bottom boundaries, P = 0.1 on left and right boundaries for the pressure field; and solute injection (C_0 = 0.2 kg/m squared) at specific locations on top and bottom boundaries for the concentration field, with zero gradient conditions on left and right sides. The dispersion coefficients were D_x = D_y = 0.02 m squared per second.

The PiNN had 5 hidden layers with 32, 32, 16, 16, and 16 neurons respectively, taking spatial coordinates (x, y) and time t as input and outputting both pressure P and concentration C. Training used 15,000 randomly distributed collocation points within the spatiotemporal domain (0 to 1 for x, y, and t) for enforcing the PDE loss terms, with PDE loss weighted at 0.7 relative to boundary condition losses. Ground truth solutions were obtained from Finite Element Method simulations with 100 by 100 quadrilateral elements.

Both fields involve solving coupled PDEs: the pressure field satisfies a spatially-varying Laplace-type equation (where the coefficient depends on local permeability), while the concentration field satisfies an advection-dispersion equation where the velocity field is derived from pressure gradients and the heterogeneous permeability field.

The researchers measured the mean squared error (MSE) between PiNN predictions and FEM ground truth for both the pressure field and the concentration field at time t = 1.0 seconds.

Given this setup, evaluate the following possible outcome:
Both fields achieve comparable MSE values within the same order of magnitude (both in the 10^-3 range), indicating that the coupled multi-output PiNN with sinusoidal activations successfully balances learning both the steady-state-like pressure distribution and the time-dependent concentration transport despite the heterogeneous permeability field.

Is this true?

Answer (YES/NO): NO